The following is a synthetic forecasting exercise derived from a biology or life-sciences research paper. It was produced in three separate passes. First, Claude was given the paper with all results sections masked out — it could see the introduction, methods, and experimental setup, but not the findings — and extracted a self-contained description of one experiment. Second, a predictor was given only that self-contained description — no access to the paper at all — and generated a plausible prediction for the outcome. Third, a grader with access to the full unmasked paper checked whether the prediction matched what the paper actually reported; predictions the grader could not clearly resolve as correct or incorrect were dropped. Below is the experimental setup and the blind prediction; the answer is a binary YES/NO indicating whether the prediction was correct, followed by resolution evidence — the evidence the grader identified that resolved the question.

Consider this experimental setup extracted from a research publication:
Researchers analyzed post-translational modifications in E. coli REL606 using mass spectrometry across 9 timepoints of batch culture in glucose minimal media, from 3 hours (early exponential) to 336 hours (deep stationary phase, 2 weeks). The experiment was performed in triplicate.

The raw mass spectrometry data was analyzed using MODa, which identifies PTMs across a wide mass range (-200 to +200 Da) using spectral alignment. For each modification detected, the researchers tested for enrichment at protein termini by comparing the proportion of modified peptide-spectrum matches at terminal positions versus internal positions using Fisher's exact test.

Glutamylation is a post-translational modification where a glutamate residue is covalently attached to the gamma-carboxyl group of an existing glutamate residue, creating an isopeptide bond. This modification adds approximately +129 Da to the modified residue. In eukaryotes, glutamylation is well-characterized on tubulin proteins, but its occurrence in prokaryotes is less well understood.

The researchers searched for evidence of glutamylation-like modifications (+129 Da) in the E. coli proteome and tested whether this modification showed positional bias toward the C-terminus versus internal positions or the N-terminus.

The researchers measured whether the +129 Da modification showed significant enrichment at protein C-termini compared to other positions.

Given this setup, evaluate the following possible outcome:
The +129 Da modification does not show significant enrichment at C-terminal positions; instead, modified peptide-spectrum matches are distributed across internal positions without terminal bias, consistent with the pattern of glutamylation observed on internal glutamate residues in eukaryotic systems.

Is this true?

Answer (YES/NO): NO